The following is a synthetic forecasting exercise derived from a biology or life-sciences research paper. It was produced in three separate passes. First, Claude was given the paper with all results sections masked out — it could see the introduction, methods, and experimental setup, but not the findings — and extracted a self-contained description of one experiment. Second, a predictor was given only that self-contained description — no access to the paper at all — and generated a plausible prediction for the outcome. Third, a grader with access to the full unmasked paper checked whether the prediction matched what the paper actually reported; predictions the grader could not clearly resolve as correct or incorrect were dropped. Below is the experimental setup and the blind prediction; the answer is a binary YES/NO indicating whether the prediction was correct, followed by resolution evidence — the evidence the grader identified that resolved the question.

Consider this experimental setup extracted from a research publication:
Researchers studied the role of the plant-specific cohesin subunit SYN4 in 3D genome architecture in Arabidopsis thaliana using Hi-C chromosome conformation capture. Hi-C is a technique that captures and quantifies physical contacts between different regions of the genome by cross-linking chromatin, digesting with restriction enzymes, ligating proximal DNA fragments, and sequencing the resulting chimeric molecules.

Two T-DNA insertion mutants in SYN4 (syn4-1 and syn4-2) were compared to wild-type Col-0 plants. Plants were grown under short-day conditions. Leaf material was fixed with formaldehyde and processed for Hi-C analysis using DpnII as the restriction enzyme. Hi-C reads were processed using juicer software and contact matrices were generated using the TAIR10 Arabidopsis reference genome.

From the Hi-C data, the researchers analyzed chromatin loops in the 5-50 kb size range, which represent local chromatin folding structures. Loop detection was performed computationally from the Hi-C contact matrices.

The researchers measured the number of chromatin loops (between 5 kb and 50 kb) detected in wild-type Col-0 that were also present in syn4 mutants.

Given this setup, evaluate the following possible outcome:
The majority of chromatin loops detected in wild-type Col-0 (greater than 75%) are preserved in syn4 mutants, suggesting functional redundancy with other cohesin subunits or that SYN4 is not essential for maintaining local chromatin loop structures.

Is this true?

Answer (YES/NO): NO